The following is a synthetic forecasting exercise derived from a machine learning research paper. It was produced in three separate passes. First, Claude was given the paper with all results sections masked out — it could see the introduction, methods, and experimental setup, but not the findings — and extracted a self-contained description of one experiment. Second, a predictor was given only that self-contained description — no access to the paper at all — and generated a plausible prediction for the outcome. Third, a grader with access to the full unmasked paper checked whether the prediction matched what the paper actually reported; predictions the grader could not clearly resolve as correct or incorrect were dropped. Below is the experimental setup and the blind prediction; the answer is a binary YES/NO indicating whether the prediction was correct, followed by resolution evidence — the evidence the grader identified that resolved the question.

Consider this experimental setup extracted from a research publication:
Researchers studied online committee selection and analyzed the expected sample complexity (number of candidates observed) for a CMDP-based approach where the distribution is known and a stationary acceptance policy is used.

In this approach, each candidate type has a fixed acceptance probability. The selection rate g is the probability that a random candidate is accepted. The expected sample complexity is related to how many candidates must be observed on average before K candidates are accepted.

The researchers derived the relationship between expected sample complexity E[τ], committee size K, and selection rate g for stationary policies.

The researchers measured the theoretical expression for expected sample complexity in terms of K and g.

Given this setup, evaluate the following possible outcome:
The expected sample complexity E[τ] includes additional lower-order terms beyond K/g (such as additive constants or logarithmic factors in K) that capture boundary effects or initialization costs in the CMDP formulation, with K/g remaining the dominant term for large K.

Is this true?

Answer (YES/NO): NO